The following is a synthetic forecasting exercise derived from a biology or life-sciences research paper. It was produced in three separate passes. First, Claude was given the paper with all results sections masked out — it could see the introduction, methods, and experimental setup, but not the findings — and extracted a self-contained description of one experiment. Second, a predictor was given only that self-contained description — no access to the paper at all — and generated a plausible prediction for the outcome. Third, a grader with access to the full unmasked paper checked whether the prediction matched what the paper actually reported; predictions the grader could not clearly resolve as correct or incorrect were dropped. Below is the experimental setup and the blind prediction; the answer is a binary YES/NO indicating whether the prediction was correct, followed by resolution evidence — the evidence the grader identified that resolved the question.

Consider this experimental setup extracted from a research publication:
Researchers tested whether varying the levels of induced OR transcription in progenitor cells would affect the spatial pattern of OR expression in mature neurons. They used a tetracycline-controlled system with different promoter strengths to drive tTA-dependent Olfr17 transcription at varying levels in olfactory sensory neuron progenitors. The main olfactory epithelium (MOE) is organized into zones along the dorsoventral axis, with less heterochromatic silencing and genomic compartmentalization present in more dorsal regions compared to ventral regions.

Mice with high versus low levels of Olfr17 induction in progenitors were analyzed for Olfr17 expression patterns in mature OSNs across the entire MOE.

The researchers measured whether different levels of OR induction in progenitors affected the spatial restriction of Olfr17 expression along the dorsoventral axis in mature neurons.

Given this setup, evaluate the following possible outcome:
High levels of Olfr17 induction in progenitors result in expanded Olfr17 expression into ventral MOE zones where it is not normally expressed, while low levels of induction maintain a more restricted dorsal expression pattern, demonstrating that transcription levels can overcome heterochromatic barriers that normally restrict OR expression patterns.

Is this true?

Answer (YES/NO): YES